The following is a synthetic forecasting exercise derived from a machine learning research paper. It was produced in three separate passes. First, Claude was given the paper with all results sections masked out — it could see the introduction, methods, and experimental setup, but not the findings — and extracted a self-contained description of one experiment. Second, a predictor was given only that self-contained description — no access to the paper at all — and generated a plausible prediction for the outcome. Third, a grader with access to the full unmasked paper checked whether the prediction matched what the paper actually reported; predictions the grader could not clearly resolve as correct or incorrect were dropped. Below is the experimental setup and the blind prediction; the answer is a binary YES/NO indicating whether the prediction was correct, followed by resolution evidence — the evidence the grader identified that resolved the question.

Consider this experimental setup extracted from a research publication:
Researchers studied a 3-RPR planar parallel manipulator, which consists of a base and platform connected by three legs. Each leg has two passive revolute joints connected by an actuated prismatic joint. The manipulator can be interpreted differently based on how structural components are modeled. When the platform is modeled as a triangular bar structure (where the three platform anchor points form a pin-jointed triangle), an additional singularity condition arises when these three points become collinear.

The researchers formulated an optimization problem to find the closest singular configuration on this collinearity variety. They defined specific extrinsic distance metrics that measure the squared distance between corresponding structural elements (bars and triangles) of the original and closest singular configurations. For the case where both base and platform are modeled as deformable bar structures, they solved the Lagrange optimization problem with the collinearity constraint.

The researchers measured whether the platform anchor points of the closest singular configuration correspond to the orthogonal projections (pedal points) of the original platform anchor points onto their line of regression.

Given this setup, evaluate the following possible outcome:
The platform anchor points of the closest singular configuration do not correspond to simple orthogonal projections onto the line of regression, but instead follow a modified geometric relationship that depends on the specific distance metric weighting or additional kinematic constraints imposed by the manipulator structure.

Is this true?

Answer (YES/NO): NO